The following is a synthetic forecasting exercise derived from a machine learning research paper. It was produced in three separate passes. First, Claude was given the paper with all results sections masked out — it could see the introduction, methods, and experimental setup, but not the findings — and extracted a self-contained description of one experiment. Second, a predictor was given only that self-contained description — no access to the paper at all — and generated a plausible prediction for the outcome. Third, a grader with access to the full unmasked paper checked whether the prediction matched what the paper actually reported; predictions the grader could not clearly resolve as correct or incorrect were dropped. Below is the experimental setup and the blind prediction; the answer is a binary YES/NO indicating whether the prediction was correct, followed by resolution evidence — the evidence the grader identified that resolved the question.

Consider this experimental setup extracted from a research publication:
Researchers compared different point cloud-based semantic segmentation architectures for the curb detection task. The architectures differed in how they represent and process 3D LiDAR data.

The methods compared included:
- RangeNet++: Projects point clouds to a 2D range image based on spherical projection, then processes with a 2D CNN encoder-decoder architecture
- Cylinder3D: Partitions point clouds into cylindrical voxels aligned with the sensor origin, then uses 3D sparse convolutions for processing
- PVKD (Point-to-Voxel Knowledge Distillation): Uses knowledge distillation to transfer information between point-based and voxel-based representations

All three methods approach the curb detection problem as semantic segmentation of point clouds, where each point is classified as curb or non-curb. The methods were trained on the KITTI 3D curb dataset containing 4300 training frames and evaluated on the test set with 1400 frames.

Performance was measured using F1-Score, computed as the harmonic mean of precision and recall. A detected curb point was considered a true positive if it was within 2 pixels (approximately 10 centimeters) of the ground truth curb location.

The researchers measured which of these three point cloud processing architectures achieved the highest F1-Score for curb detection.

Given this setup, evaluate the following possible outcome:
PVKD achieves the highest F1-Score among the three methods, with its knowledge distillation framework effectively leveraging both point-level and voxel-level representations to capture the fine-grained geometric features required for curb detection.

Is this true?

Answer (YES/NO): YES